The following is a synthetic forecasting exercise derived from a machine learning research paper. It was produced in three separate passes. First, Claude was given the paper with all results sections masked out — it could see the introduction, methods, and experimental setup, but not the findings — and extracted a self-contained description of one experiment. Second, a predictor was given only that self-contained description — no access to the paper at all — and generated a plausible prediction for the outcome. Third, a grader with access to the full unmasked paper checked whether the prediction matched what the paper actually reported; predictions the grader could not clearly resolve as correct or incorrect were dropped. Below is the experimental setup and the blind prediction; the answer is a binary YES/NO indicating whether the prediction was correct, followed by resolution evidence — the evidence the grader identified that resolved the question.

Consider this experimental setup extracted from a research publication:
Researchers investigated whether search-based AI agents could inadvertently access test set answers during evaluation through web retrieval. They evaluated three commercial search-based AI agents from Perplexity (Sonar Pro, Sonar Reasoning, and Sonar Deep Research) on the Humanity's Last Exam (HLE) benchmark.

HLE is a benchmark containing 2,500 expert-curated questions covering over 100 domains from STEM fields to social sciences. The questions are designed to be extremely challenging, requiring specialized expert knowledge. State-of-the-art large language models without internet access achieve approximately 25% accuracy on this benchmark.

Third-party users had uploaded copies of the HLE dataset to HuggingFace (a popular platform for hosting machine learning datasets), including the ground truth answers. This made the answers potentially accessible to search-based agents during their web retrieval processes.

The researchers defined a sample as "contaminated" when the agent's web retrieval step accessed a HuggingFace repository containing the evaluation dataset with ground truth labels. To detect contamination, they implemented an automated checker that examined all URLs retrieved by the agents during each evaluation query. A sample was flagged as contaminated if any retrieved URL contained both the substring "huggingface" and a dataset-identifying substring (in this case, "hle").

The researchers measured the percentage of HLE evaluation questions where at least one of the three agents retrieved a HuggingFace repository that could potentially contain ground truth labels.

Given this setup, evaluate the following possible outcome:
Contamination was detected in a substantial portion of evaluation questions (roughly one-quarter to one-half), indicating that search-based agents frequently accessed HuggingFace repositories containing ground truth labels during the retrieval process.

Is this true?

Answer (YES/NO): NO